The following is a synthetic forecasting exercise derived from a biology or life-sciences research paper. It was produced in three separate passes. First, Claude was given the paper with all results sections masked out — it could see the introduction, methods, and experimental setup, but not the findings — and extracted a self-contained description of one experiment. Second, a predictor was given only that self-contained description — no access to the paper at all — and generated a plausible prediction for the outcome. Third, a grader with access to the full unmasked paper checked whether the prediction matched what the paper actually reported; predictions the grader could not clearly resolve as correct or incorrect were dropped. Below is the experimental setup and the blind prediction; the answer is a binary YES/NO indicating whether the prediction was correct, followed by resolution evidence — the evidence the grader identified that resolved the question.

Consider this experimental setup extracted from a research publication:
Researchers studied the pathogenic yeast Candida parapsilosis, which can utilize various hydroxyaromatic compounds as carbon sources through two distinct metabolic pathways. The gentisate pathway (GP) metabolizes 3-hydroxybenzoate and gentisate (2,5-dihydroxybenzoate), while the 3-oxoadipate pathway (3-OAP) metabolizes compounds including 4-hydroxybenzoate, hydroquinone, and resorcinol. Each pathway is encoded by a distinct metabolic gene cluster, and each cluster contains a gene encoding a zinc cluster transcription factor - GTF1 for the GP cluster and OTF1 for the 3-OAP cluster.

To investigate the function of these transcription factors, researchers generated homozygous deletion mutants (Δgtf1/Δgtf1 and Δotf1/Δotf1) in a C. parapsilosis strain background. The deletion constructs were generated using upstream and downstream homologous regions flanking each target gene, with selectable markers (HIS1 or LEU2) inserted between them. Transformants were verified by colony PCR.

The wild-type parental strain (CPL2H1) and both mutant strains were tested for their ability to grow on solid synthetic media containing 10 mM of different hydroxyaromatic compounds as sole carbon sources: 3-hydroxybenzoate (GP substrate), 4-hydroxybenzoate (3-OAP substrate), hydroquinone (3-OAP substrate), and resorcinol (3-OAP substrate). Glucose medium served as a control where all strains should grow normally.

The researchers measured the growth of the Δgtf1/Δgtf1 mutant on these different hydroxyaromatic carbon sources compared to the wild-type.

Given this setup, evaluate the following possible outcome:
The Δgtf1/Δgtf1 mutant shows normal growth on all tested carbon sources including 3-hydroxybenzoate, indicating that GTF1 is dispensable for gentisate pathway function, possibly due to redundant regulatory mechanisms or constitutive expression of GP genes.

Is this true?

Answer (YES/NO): NO